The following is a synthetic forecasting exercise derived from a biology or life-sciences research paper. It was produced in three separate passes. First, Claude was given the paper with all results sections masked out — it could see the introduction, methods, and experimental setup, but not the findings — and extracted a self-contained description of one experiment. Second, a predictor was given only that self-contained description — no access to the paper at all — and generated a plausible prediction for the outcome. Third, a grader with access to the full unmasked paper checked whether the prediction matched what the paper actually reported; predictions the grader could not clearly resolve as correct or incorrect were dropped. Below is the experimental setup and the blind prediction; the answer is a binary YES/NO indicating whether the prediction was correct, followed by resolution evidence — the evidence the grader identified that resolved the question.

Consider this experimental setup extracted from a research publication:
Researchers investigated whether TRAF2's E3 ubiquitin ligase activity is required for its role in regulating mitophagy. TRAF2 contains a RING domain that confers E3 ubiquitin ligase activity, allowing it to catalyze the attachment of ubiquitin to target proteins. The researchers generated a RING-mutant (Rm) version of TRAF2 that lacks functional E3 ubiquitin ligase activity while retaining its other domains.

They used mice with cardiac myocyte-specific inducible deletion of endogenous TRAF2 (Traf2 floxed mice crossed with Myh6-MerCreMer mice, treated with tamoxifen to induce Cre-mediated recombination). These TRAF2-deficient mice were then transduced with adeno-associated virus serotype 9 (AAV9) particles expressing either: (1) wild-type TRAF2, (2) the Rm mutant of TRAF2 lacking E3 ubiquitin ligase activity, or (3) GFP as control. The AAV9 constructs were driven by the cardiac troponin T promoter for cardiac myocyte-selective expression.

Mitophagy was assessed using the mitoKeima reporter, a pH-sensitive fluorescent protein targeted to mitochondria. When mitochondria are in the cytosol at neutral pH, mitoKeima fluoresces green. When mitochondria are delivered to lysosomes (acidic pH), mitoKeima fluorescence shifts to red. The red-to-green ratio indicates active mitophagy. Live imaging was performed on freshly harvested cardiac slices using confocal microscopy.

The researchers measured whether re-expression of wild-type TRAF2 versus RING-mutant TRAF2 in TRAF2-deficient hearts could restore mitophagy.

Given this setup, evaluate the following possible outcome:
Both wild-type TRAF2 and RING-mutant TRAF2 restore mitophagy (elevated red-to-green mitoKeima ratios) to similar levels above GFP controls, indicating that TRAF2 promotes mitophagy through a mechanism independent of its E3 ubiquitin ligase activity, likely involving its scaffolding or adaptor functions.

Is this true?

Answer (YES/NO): NO